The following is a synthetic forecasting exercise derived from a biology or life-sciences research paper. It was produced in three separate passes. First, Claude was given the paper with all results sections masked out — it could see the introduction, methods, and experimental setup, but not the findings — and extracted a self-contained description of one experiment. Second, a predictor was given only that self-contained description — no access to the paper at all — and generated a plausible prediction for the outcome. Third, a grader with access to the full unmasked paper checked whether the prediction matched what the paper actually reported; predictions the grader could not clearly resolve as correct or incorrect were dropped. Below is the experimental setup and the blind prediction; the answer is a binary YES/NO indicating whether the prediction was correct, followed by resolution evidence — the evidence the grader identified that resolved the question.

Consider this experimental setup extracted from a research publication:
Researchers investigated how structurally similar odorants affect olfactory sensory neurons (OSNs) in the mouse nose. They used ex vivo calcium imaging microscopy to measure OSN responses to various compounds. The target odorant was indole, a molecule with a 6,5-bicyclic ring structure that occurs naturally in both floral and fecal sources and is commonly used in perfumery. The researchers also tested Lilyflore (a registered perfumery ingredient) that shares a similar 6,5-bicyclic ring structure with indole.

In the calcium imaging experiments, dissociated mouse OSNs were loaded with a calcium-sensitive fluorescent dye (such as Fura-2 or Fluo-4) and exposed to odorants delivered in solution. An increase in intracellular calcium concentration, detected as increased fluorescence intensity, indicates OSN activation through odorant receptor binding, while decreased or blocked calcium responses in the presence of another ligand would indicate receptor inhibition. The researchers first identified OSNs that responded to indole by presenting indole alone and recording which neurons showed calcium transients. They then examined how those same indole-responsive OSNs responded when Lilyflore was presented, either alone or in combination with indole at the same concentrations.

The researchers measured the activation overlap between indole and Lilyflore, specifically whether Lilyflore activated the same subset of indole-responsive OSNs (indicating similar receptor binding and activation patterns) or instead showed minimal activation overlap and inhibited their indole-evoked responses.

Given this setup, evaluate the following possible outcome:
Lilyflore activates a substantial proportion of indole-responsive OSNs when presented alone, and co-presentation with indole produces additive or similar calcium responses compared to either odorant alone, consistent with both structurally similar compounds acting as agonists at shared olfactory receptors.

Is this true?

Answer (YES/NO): NO